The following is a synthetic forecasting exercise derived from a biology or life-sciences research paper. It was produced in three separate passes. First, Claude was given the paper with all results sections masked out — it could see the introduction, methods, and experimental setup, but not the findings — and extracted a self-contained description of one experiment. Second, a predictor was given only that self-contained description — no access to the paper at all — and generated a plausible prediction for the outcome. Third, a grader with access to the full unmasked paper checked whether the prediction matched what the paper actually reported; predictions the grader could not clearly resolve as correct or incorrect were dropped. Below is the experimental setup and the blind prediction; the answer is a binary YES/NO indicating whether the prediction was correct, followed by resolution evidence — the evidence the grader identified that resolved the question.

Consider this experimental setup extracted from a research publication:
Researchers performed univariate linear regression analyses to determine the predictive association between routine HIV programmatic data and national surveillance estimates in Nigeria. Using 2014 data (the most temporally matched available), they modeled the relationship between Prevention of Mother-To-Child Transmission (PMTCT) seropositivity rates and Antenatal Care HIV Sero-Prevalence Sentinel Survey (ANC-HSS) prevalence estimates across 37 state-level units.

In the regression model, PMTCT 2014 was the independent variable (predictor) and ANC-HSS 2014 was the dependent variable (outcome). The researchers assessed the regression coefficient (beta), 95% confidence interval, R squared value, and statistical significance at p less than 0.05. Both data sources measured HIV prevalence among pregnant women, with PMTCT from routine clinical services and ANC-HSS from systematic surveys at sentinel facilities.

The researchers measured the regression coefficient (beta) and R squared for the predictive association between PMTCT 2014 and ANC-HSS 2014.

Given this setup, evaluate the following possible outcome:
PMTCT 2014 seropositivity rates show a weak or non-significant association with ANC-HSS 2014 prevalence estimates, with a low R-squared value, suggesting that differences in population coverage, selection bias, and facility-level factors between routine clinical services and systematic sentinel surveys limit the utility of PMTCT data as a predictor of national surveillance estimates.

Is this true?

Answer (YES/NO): NO